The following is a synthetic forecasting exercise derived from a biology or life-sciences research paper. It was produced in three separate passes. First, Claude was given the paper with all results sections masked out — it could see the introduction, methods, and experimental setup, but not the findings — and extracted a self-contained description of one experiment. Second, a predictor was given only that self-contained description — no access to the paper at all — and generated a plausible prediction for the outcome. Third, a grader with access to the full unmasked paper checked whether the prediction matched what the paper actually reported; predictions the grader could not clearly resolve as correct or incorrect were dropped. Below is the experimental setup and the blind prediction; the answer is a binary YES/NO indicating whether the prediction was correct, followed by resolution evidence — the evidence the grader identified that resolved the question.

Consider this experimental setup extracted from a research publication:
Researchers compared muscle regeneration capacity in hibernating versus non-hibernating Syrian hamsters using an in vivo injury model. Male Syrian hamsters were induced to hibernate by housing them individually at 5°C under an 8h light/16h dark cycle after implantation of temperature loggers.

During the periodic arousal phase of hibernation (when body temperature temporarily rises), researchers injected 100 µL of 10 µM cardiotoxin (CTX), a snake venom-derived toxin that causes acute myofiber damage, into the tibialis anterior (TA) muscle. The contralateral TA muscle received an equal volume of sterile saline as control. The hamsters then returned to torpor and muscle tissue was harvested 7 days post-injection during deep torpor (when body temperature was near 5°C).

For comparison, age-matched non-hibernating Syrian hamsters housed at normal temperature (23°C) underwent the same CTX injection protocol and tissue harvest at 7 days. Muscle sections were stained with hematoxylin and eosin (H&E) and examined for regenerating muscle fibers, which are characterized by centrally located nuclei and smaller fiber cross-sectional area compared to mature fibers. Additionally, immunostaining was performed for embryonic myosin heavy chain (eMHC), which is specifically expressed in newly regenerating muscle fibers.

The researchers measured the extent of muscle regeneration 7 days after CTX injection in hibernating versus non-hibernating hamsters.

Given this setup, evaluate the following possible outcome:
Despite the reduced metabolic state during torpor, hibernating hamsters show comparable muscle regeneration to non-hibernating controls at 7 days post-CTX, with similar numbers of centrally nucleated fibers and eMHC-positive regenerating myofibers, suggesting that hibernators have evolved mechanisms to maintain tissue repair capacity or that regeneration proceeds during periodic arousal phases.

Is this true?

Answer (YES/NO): NO